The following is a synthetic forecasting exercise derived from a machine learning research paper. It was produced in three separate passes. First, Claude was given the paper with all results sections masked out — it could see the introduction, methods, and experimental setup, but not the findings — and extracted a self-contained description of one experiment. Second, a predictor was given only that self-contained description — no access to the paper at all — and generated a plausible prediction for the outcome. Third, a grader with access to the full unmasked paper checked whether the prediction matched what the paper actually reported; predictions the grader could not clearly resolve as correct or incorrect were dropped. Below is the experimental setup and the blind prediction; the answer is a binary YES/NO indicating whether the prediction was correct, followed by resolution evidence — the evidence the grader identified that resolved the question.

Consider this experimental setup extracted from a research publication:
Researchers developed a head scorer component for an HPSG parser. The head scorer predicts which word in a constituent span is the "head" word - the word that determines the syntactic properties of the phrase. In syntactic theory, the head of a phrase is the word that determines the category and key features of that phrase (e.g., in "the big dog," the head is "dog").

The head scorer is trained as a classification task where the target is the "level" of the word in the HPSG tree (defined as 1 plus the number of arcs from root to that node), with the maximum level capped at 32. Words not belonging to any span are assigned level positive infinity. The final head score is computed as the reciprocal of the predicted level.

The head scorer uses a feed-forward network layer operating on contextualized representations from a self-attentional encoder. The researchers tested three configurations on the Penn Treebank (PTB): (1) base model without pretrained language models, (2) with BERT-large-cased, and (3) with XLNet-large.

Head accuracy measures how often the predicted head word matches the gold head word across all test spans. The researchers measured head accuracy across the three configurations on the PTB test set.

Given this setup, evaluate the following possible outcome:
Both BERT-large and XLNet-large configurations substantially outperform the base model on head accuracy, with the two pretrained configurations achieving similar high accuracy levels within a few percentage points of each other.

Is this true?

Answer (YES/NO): YES